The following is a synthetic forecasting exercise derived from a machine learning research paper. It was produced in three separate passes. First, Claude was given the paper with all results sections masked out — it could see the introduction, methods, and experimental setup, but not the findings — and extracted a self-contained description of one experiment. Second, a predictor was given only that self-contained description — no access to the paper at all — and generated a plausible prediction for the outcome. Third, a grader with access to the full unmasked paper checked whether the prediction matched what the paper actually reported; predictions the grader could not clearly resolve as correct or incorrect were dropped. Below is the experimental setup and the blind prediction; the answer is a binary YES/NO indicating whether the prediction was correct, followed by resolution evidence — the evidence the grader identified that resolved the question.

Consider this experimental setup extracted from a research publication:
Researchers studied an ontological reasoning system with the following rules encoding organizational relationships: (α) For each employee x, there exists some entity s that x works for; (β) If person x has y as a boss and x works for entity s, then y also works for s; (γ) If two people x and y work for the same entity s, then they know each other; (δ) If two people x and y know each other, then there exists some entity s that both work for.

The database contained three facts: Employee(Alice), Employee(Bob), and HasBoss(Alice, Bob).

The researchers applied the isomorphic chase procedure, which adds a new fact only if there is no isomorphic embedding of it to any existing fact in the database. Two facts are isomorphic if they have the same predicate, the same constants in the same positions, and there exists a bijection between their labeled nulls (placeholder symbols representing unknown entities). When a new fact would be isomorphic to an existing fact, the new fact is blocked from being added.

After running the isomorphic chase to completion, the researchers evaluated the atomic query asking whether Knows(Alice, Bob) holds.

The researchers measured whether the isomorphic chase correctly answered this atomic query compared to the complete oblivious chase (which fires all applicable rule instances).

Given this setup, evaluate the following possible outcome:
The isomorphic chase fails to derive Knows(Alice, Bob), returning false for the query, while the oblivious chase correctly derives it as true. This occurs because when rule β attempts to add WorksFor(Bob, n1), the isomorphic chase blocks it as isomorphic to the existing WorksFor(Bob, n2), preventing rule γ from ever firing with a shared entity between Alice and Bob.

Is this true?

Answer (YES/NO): YES